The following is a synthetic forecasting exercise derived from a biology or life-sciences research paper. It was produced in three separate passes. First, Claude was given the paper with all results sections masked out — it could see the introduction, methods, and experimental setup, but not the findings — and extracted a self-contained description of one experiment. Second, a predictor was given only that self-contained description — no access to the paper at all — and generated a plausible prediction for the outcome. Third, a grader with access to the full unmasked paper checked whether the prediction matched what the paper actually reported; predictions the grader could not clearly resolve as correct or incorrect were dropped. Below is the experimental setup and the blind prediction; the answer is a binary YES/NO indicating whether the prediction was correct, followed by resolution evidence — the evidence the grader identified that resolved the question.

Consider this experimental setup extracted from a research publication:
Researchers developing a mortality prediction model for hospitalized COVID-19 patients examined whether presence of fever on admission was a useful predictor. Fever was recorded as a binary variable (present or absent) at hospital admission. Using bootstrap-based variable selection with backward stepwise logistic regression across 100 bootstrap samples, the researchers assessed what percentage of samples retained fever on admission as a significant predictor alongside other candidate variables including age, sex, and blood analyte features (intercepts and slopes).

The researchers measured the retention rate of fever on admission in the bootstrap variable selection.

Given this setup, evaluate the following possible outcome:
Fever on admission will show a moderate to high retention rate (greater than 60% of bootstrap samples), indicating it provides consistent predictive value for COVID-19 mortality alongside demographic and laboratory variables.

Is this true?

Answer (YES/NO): YES